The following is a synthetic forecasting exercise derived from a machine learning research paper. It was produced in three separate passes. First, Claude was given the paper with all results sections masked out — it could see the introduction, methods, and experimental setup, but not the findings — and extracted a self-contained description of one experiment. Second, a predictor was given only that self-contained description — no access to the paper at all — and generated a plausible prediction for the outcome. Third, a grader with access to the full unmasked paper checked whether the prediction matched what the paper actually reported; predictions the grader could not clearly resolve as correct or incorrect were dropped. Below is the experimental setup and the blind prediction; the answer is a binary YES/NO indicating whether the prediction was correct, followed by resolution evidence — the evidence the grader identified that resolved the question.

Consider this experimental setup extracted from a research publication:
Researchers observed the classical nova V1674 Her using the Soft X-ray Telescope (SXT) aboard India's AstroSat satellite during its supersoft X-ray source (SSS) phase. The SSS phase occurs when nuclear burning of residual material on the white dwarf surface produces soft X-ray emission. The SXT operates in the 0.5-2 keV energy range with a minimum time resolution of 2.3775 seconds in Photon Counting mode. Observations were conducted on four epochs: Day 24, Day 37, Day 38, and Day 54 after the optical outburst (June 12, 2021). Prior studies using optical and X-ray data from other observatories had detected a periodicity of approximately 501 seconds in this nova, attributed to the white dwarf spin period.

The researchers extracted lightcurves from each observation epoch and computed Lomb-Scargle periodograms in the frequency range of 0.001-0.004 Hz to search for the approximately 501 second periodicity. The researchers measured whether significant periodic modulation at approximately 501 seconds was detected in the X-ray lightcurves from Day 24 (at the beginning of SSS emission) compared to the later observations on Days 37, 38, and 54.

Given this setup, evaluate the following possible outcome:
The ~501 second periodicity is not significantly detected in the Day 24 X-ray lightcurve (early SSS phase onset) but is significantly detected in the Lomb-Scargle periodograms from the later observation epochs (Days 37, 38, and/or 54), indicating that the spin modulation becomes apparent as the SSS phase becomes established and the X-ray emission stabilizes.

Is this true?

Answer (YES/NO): YES